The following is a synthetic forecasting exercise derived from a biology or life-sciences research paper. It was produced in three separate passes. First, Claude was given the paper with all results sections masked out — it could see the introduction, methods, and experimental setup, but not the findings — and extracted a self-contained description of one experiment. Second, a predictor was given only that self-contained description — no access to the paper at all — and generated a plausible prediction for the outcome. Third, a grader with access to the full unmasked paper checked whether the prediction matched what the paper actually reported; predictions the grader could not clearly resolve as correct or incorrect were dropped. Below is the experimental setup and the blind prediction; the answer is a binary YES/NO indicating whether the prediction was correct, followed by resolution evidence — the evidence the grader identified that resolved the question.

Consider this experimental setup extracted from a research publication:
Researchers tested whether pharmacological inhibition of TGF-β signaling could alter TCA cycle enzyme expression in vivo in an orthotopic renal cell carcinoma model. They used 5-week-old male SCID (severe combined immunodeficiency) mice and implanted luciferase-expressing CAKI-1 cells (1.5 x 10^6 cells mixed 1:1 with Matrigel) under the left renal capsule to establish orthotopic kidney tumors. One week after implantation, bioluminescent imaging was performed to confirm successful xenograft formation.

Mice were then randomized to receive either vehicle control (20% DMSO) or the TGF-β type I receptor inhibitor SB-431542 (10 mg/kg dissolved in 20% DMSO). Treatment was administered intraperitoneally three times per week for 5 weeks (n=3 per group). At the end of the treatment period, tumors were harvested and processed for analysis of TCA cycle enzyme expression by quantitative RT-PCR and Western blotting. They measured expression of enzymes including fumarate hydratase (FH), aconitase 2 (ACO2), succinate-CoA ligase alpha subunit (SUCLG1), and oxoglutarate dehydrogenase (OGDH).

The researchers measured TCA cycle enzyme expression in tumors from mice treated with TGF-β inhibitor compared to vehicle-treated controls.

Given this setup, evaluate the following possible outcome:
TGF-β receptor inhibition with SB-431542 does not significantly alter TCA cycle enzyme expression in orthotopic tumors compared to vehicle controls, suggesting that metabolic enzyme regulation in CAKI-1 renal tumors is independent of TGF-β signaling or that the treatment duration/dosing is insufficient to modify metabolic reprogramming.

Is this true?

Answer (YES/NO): NO